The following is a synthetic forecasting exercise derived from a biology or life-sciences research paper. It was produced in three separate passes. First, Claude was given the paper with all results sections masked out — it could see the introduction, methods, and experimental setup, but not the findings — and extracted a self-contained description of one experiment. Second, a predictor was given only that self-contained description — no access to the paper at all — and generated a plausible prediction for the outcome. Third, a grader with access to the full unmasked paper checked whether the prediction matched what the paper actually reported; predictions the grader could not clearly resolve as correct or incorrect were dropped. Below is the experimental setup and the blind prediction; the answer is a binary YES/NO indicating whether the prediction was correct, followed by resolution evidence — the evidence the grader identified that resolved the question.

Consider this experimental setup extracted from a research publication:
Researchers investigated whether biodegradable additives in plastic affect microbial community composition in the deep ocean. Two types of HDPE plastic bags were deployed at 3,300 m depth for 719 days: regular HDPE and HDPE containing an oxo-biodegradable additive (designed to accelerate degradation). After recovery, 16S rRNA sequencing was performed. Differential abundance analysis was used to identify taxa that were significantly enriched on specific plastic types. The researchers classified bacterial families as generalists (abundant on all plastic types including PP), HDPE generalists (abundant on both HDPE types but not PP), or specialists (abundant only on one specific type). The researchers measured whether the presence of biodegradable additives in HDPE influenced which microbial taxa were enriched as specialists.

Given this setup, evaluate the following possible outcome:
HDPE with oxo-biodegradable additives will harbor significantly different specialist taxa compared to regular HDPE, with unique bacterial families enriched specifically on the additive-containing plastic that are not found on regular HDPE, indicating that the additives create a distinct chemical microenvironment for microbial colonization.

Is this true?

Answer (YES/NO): YES